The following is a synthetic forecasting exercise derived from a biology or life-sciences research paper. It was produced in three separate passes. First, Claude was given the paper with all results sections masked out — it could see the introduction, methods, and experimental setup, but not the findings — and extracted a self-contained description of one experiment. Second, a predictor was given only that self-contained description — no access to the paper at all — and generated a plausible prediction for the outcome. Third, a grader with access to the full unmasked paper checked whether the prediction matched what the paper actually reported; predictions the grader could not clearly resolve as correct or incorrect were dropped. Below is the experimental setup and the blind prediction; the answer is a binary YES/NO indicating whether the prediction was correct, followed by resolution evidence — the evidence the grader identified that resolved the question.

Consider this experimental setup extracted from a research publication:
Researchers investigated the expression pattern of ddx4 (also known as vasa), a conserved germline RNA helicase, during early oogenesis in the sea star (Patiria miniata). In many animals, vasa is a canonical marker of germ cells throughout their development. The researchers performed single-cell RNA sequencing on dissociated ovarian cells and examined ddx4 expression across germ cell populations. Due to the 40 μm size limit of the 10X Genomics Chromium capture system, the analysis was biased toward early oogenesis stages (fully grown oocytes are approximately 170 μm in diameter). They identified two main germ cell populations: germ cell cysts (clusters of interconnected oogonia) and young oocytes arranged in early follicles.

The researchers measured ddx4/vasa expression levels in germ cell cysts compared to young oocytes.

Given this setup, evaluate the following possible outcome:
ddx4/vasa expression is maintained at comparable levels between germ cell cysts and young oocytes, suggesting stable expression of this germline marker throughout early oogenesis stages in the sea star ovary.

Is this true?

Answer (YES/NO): NO